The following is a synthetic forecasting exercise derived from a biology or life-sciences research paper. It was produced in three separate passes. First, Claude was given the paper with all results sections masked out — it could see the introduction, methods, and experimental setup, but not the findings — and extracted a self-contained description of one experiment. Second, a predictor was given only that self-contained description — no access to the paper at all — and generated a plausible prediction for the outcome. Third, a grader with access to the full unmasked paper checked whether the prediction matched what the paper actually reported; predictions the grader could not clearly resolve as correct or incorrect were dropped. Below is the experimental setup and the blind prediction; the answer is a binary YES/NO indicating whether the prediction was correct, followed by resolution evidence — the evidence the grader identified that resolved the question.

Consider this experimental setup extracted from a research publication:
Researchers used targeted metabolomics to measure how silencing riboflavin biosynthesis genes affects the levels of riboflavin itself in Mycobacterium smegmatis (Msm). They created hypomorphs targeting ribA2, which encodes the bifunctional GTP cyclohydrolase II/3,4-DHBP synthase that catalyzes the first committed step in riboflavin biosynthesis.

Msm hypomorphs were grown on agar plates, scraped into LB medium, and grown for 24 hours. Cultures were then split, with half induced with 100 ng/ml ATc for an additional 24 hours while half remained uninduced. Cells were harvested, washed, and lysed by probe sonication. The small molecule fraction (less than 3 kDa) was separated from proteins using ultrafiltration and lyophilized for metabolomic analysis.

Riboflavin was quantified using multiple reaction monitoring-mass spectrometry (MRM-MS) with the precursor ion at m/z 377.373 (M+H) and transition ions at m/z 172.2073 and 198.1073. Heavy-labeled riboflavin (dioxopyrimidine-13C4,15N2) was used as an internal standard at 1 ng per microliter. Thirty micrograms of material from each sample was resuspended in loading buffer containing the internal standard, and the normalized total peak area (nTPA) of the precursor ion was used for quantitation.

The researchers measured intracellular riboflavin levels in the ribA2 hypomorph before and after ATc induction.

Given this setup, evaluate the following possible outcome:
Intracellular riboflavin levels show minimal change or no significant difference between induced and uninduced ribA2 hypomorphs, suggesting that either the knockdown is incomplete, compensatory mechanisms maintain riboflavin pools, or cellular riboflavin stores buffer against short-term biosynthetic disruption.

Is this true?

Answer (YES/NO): NO